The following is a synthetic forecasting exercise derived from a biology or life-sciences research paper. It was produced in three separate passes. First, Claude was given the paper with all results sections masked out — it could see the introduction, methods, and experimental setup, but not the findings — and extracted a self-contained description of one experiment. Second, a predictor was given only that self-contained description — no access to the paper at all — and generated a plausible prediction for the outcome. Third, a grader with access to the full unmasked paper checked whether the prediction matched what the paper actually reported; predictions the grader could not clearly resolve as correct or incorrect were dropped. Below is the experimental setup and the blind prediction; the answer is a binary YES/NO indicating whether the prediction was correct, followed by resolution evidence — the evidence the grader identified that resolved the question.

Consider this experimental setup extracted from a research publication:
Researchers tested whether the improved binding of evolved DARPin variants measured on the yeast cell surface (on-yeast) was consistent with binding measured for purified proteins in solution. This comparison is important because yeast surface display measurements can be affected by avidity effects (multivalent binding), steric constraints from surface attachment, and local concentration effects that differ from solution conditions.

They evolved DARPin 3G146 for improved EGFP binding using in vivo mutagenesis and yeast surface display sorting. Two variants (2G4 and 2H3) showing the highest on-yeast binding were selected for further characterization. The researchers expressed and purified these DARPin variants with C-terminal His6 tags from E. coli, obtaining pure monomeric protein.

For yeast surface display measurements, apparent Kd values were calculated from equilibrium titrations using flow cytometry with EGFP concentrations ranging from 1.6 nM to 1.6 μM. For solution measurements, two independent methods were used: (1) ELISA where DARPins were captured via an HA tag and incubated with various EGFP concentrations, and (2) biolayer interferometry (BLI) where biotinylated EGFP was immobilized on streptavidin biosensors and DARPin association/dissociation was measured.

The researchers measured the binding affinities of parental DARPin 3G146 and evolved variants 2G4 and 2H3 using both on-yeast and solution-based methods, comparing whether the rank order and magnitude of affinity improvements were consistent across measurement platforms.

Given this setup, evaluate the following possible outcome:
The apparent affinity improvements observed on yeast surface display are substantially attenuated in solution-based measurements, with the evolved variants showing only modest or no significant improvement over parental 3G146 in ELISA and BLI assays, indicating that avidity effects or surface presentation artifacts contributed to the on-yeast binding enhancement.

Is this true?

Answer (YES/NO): NO